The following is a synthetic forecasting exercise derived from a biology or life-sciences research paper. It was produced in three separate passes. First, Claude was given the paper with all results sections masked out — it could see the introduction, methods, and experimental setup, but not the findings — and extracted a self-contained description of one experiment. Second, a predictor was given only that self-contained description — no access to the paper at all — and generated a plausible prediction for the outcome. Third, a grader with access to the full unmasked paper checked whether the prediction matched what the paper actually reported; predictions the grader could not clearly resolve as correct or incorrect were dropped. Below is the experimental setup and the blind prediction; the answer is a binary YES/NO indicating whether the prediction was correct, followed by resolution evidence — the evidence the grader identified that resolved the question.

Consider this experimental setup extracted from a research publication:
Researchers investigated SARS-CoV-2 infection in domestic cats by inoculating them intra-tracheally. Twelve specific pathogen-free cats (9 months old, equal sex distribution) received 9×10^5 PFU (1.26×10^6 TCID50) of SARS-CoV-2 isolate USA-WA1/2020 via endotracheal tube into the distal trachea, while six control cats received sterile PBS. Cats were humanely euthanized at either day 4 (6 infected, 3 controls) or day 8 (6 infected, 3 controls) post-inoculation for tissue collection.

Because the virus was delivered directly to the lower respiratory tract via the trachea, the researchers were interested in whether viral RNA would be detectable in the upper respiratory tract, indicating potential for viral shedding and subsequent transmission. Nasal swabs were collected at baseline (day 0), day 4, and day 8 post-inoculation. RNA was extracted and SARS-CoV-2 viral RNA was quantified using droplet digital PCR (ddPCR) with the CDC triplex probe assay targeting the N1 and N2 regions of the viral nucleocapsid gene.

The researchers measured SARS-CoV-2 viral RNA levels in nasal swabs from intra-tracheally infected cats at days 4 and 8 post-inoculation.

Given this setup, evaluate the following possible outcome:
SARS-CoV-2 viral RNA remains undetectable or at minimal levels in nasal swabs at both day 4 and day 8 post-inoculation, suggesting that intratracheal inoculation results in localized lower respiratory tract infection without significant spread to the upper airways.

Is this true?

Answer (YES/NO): NO